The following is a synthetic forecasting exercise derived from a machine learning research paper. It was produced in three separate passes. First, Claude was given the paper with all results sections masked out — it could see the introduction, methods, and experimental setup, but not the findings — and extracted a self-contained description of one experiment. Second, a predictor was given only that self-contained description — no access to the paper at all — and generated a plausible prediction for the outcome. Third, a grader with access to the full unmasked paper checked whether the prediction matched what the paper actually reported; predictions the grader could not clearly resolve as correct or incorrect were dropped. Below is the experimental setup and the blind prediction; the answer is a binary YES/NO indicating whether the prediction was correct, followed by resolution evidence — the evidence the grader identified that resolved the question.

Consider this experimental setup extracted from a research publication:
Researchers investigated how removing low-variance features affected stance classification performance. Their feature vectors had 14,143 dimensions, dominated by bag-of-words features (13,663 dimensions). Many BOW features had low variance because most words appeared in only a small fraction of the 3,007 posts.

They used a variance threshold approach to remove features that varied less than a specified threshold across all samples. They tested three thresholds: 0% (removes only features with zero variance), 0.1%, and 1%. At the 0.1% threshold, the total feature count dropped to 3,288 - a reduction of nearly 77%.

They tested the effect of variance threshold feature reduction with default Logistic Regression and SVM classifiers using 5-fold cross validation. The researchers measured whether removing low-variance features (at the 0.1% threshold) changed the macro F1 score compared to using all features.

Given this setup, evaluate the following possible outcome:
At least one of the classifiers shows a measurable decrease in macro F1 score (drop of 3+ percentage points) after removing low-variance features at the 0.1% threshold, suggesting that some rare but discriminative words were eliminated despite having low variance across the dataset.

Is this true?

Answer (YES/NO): NO